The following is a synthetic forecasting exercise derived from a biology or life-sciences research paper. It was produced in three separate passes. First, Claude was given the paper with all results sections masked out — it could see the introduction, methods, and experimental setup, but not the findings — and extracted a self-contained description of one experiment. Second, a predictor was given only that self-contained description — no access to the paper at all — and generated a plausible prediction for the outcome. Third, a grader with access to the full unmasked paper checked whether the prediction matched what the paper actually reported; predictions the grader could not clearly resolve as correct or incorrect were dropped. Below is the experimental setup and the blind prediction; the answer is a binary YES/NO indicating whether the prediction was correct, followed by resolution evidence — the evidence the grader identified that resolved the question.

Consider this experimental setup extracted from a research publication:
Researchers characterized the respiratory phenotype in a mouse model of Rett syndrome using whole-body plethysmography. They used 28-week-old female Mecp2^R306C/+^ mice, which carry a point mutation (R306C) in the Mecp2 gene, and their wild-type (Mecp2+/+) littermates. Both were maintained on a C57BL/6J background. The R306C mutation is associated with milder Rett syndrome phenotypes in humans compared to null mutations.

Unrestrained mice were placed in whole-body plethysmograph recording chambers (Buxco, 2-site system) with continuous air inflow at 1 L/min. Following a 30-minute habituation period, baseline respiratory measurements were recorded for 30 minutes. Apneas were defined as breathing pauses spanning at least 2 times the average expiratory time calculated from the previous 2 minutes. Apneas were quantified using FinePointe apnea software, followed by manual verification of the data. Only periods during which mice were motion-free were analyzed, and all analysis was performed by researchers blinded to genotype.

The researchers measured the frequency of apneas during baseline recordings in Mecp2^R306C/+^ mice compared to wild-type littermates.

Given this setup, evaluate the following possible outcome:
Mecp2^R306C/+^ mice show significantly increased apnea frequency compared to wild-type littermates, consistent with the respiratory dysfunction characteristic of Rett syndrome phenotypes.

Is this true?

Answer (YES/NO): YES